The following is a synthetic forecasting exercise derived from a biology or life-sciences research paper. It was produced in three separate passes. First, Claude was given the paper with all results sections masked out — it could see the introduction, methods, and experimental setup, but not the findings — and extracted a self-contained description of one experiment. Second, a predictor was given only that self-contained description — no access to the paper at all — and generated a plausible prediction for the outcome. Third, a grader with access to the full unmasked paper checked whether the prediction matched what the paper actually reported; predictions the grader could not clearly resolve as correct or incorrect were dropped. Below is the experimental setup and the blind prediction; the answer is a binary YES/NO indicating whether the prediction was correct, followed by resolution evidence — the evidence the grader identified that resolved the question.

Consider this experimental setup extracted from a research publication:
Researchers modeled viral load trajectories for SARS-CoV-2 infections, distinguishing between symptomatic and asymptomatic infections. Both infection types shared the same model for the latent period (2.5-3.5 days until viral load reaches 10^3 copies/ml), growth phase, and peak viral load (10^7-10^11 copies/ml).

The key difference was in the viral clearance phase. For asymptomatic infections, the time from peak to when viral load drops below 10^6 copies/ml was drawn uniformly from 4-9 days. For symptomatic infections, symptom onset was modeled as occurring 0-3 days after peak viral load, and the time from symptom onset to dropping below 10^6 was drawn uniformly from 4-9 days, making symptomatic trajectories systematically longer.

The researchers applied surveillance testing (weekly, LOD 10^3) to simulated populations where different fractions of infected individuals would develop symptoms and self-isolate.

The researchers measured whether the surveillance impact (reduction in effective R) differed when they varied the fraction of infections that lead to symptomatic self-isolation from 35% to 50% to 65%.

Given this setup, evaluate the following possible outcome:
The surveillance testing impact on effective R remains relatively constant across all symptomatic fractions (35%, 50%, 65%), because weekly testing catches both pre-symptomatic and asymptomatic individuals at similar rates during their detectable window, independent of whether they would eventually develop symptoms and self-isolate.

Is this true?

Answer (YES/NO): YES